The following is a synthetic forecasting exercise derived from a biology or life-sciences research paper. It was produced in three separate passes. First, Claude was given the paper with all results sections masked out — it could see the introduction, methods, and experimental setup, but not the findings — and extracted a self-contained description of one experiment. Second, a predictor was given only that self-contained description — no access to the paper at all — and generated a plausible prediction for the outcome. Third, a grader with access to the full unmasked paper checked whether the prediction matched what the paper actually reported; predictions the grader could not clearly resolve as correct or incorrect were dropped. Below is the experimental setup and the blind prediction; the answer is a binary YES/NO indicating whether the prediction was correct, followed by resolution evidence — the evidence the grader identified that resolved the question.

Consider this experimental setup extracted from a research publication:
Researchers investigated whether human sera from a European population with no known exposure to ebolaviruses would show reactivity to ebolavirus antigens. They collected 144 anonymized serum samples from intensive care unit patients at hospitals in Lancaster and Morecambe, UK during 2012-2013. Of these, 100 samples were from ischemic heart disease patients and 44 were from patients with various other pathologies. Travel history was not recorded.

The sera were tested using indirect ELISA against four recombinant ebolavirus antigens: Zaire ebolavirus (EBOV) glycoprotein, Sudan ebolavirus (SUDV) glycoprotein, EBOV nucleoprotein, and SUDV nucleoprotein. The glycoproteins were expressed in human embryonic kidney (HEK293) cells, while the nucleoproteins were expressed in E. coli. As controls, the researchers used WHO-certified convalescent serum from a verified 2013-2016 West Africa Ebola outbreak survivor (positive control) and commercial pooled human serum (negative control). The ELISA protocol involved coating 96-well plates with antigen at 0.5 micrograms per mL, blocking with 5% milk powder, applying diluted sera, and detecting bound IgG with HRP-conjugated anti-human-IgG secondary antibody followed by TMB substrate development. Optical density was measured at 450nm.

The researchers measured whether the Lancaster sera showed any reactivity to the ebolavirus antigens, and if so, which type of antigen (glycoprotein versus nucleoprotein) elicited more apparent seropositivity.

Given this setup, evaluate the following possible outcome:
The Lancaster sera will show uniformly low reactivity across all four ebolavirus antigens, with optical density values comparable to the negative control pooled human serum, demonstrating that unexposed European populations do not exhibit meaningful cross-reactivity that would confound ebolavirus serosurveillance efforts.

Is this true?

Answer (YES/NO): NO